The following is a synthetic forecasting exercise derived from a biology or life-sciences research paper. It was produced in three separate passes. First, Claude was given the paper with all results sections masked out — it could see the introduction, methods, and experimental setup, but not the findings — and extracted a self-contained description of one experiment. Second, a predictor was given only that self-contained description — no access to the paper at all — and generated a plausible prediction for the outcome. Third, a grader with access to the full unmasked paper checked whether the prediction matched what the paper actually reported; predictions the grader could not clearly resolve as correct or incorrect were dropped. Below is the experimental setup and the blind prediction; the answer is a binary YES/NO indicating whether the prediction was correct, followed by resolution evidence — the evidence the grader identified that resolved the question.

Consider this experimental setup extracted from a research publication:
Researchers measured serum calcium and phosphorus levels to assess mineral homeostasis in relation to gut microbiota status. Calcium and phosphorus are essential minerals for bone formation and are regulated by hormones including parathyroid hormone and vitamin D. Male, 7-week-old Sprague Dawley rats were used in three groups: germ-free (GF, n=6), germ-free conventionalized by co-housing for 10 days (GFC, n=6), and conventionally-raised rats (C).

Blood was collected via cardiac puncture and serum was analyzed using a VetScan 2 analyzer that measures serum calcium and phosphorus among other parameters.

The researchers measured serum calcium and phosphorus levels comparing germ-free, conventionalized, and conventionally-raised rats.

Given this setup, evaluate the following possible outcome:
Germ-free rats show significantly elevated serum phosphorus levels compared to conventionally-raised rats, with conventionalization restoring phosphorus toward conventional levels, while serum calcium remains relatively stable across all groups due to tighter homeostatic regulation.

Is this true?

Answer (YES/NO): NO